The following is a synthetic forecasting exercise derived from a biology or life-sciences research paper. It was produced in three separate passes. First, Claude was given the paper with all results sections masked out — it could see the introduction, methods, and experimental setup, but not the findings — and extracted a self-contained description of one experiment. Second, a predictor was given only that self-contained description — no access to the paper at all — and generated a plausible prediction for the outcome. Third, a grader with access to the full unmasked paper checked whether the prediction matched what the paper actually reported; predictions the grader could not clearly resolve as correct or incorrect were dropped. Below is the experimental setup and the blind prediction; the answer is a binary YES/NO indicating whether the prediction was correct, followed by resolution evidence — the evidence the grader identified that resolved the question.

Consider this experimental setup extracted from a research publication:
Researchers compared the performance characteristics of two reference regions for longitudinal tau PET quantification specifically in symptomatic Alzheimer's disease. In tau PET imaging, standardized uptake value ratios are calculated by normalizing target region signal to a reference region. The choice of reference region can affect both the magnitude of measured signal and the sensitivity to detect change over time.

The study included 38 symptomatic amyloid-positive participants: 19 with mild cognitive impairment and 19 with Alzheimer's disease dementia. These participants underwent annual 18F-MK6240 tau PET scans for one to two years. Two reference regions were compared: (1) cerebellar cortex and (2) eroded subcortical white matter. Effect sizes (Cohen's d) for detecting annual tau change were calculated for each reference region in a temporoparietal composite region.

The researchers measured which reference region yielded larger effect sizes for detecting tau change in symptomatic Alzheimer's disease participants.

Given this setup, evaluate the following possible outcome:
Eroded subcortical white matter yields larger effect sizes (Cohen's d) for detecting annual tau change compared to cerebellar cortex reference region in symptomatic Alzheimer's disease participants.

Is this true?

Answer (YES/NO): NO